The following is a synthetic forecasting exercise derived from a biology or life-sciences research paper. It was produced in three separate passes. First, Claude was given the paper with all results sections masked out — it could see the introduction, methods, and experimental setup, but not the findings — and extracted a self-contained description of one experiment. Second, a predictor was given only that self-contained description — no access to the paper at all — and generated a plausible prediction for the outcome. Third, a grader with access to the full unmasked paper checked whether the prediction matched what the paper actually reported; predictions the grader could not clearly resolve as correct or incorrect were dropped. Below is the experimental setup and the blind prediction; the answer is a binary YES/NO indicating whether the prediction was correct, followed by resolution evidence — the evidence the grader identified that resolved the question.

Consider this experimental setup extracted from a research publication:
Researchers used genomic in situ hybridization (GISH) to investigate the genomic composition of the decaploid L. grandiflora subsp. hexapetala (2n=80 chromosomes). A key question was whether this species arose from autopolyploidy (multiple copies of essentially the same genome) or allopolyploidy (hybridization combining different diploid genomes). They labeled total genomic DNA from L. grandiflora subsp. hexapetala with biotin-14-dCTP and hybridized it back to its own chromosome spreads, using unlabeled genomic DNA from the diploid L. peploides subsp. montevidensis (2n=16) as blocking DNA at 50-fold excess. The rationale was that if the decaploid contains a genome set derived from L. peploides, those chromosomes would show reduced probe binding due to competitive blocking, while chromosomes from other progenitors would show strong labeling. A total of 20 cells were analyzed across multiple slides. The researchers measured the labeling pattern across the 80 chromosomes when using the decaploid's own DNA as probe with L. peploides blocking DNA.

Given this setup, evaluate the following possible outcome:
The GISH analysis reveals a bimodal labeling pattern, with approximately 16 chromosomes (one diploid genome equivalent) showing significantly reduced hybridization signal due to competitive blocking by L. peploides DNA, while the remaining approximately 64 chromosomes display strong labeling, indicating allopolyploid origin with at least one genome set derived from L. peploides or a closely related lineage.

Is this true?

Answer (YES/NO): NO